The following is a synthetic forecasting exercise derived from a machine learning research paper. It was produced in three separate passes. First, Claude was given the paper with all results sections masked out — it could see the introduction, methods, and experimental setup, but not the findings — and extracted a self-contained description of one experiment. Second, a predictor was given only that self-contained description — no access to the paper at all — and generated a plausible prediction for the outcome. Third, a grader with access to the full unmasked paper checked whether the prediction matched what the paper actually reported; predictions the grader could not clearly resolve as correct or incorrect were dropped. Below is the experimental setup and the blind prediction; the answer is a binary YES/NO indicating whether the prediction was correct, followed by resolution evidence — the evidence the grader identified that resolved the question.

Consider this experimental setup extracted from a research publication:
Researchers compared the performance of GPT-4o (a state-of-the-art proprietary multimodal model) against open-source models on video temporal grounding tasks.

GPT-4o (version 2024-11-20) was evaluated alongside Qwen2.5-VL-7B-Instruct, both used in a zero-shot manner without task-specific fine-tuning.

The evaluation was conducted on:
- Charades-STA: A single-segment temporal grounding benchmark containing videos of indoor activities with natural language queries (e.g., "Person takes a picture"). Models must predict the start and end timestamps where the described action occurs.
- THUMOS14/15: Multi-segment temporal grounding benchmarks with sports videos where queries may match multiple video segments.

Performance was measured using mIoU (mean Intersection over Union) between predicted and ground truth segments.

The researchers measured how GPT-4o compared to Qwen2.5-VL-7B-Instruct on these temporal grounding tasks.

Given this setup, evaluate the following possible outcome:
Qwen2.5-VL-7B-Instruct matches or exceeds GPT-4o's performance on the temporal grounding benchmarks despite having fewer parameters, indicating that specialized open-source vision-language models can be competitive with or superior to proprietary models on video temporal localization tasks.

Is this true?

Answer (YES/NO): YES